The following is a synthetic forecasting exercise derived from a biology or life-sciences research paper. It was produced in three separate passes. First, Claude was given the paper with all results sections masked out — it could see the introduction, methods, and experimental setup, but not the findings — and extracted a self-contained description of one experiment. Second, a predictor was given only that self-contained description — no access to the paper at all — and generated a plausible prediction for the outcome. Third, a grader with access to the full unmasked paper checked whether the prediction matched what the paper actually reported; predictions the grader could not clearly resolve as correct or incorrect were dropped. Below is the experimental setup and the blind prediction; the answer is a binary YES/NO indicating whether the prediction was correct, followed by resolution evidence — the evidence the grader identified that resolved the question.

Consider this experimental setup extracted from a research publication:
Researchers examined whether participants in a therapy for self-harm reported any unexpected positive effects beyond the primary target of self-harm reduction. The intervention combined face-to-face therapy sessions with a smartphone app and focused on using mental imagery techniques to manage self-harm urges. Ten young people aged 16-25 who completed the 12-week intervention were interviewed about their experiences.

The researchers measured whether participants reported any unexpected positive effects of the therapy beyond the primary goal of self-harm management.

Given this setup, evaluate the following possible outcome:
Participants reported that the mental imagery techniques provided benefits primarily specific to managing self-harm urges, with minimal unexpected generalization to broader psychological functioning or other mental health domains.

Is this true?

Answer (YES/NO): NO